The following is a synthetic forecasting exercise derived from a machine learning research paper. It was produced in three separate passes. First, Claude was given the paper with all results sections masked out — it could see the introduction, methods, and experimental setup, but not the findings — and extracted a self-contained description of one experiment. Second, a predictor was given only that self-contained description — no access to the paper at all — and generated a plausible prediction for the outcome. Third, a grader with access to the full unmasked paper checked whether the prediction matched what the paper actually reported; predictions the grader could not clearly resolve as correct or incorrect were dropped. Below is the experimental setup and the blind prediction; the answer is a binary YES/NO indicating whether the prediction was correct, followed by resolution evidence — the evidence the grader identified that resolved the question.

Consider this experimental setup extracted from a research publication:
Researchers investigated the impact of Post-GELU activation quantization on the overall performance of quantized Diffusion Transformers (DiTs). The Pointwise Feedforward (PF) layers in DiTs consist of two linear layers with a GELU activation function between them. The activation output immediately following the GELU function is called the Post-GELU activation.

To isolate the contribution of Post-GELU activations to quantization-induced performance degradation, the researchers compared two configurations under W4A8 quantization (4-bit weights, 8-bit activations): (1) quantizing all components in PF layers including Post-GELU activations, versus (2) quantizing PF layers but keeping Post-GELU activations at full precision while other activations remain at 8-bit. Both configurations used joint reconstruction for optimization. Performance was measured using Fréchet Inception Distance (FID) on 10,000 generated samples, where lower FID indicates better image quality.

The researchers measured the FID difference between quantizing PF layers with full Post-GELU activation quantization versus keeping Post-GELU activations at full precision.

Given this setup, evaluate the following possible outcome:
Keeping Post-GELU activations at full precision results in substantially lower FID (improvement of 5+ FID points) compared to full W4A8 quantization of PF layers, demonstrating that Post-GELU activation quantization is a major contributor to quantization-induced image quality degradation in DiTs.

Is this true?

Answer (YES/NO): NO